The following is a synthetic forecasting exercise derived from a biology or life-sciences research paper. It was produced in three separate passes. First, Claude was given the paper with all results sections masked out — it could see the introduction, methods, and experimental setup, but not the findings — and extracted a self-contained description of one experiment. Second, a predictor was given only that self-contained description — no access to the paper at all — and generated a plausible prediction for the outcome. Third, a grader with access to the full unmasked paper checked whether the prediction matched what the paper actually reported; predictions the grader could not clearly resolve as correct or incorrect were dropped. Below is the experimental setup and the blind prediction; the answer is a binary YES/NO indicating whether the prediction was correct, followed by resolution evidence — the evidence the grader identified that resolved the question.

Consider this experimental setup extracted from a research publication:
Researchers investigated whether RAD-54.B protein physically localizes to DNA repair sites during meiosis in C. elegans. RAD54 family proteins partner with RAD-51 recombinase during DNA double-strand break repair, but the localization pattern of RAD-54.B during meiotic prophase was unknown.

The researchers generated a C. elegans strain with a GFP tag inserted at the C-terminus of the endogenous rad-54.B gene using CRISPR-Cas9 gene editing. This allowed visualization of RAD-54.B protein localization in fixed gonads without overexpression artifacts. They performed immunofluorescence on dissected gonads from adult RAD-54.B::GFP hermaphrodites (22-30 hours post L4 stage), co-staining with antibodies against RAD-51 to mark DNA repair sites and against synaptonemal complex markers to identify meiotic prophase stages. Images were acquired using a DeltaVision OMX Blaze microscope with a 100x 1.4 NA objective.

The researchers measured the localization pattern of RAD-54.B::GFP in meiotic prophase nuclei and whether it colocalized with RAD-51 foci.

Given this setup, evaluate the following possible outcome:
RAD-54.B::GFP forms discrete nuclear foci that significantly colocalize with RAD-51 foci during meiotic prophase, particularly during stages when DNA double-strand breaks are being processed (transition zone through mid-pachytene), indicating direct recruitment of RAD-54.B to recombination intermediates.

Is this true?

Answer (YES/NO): NO